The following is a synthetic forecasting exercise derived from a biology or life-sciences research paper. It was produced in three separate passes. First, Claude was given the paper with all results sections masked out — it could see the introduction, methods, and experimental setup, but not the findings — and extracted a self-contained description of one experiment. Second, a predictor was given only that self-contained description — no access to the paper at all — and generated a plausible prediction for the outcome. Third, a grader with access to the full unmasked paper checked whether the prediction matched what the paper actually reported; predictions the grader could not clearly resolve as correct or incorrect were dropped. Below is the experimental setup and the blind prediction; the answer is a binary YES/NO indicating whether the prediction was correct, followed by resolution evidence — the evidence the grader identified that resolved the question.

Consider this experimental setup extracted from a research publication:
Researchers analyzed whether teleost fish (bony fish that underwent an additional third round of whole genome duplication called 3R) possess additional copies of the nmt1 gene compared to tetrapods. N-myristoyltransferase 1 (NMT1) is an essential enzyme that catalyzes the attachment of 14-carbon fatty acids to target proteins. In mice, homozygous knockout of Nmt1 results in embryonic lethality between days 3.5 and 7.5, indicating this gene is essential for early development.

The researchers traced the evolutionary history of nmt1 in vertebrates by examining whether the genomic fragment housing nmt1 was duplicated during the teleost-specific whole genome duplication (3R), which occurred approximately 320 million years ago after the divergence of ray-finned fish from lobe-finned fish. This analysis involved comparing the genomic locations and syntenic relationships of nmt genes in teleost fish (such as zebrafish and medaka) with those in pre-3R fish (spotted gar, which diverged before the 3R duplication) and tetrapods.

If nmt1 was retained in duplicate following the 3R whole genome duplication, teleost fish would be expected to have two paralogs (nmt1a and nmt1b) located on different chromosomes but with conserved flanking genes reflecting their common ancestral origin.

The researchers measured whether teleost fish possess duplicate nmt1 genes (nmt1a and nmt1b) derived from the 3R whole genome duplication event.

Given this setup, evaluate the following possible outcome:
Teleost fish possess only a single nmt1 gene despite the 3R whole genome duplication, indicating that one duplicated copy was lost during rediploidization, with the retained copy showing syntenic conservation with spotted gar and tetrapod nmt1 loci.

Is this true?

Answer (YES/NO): NO